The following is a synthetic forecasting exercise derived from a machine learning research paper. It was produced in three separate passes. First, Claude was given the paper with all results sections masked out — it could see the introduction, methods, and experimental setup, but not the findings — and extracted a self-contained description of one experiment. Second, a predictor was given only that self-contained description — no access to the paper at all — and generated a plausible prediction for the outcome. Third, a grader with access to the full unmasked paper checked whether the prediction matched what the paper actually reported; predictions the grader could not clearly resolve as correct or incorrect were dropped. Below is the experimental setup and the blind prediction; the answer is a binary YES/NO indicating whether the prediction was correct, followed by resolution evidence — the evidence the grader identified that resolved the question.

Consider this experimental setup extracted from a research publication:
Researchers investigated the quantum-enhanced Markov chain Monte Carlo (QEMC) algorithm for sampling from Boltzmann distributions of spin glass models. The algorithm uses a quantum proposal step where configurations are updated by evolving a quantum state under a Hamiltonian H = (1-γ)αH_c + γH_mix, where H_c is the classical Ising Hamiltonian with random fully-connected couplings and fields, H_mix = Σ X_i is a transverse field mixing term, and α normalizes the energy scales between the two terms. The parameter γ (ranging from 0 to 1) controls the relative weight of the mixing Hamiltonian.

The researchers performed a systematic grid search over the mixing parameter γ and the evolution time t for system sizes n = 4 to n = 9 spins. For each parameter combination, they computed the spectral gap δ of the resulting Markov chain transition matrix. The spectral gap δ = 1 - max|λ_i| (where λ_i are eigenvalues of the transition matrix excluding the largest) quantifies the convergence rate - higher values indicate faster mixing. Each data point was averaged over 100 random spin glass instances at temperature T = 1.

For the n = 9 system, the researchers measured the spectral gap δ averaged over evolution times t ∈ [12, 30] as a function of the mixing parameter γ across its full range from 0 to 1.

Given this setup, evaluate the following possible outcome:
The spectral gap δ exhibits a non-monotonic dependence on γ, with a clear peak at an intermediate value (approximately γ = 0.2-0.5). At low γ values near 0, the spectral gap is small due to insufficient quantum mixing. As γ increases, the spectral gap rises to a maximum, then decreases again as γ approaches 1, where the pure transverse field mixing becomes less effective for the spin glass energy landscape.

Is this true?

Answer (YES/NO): YES